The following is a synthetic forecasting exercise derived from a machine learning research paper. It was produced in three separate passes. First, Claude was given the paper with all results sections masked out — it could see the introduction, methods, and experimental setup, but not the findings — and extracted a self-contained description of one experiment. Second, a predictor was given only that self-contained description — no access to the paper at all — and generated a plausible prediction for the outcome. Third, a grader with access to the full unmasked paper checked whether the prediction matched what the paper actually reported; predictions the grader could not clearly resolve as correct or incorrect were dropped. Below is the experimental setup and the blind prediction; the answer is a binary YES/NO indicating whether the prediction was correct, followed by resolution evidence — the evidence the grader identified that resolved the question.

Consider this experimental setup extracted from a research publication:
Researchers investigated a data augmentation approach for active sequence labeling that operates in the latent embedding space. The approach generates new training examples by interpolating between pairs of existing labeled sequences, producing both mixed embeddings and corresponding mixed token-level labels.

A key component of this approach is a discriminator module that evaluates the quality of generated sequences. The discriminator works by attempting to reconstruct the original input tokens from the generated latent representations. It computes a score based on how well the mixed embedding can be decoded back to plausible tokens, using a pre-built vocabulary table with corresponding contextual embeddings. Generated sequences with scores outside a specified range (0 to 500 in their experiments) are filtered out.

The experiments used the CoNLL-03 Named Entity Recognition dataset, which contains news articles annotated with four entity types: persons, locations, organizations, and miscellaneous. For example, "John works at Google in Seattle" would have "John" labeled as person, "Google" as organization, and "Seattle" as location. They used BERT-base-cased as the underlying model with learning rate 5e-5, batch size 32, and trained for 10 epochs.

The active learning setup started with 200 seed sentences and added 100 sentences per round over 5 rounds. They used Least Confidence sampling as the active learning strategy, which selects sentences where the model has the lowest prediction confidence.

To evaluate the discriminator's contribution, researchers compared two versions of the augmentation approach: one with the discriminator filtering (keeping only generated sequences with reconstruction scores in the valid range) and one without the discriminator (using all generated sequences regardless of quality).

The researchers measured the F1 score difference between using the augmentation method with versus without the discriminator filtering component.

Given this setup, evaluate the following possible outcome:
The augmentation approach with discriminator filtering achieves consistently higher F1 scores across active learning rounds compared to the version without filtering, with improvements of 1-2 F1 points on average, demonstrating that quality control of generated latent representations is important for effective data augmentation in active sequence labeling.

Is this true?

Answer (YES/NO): YES